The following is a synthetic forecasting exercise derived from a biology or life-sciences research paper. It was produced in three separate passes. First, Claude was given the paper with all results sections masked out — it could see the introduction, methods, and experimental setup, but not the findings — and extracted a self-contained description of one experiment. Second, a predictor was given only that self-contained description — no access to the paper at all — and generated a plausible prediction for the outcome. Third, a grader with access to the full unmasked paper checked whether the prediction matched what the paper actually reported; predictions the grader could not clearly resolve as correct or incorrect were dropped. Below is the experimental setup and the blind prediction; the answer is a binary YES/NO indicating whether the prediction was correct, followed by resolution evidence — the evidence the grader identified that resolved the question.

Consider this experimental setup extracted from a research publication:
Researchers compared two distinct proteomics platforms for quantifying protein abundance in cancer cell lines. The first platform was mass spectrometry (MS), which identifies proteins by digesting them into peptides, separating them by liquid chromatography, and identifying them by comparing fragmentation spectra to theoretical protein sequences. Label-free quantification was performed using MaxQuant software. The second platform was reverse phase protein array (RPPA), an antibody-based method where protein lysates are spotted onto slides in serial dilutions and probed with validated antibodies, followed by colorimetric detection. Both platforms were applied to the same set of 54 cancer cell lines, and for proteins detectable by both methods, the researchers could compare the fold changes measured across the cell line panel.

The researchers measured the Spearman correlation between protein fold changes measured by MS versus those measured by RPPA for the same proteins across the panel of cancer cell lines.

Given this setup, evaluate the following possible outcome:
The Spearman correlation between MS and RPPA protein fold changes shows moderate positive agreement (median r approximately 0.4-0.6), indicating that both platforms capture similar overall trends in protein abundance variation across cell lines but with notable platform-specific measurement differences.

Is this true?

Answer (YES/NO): NO